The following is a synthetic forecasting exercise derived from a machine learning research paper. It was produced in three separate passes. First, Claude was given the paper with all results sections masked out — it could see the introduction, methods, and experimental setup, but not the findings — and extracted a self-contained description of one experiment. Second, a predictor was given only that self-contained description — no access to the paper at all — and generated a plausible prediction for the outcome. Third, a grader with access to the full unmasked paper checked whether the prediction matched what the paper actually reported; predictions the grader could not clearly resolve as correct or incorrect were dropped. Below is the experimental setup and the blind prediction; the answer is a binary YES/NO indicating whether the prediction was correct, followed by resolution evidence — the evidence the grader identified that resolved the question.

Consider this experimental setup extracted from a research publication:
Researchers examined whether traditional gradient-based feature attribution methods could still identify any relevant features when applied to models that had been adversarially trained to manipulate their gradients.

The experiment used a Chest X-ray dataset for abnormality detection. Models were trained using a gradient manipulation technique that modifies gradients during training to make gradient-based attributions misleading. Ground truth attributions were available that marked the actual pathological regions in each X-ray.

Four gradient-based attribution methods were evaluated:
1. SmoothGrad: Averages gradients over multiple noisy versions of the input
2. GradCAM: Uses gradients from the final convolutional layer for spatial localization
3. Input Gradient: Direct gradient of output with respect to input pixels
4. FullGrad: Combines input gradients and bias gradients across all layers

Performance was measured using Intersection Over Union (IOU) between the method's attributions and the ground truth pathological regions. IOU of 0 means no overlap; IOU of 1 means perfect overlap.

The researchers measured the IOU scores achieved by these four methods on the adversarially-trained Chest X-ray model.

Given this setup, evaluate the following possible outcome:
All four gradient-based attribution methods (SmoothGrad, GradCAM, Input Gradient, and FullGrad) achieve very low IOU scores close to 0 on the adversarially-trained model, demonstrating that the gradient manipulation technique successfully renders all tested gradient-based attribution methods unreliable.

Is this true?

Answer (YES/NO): YES